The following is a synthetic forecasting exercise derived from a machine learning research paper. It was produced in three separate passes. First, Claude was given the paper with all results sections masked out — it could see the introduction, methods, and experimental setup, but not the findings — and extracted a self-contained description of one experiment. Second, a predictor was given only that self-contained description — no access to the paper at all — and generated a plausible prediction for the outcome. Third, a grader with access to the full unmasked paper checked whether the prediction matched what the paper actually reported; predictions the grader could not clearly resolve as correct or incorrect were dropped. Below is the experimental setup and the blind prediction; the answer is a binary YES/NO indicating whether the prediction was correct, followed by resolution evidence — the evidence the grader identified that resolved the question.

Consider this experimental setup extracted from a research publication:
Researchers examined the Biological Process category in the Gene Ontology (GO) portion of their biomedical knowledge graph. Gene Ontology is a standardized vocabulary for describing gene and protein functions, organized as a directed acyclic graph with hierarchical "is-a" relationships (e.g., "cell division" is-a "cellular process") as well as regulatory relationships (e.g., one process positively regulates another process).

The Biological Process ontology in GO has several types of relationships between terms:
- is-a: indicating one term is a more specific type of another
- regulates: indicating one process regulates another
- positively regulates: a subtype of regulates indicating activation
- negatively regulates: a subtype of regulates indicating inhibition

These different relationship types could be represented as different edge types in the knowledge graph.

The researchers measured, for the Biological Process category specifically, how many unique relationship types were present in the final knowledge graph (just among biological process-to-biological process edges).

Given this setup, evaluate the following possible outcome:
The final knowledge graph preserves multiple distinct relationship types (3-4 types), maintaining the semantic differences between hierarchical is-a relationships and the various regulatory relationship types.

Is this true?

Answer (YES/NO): YES